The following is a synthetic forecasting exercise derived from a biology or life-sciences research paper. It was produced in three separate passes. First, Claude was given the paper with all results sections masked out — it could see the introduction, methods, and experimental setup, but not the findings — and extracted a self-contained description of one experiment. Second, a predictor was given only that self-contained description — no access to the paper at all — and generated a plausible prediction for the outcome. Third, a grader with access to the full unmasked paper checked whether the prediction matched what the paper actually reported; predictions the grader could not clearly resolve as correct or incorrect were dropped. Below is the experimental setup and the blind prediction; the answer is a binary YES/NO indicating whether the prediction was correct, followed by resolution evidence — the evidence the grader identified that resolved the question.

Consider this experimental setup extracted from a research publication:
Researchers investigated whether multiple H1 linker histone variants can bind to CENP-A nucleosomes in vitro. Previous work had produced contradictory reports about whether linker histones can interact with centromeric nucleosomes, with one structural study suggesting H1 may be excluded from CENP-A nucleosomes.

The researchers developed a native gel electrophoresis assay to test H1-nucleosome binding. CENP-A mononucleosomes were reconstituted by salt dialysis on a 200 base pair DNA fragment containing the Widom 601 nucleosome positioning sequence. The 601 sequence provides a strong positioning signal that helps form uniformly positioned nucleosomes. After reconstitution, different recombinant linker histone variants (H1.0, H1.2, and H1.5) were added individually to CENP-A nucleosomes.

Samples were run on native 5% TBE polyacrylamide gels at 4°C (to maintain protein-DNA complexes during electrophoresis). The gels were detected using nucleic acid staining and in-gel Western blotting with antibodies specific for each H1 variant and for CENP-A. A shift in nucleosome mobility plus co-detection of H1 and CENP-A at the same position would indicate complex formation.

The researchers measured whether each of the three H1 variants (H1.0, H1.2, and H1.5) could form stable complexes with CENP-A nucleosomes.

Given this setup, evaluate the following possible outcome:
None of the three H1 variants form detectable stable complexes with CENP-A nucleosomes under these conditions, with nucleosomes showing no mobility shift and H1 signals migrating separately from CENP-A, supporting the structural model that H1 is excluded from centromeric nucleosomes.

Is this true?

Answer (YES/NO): NO